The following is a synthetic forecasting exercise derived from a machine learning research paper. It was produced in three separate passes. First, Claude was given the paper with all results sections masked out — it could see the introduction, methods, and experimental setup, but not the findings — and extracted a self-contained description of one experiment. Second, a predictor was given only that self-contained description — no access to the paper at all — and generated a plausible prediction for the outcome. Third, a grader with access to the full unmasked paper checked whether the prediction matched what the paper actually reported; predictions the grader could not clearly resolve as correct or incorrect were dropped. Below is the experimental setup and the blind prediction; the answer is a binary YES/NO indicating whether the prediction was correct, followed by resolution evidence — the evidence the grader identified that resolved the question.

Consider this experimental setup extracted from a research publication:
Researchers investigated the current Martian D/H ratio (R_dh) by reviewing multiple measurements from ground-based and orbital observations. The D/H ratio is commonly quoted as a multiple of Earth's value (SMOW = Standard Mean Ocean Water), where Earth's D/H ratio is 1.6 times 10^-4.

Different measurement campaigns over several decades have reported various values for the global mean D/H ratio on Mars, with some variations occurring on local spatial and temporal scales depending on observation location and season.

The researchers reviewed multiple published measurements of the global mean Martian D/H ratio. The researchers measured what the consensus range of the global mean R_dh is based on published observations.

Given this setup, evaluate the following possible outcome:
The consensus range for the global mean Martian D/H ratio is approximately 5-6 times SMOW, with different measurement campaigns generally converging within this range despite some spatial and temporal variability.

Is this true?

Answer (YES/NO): NO